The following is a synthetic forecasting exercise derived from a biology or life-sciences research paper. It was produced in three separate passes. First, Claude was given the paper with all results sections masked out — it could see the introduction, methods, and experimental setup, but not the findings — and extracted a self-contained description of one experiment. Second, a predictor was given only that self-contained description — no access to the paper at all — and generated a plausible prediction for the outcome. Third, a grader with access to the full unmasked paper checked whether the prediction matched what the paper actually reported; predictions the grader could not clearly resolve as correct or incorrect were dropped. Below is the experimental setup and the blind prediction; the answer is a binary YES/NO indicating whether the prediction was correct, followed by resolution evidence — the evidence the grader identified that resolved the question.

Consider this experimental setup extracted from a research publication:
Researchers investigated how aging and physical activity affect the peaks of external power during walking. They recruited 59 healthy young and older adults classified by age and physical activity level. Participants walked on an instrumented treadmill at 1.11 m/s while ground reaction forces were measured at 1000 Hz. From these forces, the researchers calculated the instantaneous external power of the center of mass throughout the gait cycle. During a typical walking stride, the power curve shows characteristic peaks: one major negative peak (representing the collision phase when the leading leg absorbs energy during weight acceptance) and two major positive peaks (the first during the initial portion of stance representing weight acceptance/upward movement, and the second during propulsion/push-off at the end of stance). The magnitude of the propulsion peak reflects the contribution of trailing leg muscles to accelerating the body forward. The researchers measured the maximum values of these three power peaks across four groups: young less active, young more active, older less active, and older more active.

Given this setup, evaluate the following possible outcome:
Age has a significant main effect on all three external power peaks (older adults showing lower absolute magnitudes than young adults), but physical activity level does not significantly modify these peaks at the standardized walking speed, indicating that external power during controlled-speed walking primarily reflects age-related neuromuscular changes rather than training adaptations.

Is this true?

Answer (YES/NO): NO